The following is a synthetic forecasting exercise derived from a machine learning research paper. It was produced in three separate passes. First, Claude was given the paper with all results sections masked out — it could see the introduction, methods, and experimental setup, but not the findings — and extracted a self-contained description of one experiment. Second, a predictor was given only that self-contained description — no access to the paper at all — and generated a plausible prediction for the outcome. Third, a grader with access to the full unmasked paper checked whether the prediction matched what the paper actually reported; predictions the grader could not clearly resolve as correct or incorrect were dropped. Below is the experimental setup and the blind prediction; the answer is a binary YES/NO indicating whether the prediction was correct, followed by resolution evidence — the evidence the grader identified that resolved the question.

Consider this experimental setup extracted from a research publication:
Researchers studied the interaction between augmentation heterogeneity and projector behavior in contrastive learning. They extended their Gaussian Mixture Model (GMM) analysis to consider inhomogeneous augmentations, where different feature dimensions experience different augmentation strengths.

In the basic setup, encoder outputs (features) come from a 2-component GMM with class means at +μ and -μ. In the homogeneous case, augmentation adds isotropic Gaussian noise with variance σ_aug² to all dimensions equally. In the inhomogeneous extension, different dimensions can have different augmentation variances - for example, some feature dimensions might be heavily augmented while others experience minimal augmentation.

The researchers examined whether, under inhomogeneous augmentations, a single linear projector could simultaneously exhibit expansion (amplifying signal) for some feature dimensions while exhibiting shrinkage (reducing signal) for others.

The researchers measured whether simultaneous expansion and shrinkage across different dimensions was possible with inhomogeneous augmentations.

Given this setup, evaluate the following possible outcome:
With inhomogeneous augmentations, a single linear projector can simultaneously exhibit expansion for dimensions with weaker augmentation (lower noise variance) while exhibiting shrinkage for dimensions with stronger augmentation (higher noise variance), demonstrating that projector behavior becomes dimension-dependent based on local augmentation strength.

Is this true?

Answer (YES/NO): YES